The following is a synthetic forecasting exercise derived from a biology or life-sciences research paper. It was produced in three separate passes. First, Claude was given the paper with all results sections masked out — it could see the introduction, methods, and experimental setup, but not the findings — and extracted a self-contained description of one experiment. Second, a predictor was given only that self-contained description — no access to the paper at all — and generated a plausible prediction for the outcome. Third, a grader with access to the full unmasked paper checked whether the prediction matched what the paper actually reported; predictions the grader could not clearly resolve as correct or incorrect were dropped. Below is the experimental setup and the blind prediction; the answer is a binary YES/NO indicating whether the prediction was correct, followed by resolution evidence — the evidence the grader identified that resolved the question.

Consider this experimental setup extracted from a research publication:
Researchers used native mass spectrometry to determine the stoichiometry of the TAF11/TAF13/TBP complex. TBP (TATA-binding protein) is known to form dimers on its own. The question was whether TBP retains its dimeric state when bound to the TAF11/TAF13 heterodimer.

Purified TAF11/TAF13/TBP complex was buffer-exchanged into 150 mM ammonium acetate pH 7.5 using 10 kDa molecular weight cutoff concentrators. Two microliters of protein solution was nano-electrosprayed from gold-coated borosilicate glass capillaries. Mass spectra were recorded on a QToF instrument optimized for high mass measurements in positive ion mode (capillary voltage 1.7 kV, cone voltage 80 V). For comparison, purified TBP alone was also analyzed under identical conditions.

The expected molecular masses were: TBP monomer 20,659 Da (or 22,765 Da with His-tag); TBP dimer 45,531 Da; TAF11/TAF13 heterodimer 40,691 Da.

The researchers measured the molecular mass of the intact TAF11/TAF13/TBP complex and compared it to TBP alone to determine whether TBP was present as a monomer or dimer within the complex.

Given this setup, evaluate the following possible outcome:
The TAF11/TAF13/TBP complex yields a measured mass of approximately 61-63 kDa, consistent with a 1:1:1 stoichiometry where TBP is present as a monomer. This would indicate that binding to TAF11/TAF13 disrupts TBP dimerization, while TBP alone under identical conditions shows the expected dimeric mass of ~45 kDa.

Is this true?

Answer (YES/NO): YES